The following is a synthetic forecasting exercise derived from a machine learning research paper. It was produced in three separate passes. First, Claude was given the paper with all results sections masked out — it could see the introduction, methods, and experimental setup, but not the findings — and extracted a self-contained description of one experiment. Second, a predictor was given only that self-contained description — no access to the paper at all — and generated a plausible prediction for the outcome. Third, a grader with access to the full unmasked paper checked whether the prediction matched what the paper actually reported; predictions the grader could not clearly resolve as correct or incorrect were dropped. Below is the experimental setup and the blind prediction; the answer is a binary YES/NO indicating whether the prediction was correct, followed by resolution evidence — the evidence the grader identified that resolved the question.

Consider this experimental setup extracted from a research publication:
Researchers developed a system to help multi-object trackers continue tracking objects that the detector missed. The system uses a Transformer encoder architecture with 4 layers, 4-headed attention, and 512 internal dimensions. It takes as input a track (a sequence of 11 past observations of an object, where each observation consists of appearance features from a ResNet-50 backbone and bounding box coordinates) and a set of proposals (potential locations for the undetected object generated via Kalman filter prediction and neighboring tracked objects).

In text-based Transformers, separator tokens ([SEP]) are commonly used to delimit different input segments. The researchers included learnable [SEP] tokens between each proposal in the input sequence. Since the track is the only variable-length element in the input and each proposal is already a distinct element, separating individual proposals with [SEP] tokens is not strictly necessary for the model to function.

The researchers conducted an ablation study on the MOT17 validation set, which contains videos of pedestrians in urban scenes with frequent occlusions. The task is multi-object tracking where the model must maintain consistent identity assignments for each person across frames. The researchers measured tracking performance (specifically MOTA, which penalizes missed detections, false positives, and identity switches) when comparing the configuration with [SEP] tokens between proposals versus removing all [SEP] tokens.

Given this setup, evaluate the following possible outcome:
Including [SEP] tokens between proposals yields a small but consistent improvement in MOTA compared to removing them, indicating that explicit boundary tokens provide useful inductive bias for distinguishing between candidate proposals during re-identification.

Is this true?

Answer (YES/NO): YES